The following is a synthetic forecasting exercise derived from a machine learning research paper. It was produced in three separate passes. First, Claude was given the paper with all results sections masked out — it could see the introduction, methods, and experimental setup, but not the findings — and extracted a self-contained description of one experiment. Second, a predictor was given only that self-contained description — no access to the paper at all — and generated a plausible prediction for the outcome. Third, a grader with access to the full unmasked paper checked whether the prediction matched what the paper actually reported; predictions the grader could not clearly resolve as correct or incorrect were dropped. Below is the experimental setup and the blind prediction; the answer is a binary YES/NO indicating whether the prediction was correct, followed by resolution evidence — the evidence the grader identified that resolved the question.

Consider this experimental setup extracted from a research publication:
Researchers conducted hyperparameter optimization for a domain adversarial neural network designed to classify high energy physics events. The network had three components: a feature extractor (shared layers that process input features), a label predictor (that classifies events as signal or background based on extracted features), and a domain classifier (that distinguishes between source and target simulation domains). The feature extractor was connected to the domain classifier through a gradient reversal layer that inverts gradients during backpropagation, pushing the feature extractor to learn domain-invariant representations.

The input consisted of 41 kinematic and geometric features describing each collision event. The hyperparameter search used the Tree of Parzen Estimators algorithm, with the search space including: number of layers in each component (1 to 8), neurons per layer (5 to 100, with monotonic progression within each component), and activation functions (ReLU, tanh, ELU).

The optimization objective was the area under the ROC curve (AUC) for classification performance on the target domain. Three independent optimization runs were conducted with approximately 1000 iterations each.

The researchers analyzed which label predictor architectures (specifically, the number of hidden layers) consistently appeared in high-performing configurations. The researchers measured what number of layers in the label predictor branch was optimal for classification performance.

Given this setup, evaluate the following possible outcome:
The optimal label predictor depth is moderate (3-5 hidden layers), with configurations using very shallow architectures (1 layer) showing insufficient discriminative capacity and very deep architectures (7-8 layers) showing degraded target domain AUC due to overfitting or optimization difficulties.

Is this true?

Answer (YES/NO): NO